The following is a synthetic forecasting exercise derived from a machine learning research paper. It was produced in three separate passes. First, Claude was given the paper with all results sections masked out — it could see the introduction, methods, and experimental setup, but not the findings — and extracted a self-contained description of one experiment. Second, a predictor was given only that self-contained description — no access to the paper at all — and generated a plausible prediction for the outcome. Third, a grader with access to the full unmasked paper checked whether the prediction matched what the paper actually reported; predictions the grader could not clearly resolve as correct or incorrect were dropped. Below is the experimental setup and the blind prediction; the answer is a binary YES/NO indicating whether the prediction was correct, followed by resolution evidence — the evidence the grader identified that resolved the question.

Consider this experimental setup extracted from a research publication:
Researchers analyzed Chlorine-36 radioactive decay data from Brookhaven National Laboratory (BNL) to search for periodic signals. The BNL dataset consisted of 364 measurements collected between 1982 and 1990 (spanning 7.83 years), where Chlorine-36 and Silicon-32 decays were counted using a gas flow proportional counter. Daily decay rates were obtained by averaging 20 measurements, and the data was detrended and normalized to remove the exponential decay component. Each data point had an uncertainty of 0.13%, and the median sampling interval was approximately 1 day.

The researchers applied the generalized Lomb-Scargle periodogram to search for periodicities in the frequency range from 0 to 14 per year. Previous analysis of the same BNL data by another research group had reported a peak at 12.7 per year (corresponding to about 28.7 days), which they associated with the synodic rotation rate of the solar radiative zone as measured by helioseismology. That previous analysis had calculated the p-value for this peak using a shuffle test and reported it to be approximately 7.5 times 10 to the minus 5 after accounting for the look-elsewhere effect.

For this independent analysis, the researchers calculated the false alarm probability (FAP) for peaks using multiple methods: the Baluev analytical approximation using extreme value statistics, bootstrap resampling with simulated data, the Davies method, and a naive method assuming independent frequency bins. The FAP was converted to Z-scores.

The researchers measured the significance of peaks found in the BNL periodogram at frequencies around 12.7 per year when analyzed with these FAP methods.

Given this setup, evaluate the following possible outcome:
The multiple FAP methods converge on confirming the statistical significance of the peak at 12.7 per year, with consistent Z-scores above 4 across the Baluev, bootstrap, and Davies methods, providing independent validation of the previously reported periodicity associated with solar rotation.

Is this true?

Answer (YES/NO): NO